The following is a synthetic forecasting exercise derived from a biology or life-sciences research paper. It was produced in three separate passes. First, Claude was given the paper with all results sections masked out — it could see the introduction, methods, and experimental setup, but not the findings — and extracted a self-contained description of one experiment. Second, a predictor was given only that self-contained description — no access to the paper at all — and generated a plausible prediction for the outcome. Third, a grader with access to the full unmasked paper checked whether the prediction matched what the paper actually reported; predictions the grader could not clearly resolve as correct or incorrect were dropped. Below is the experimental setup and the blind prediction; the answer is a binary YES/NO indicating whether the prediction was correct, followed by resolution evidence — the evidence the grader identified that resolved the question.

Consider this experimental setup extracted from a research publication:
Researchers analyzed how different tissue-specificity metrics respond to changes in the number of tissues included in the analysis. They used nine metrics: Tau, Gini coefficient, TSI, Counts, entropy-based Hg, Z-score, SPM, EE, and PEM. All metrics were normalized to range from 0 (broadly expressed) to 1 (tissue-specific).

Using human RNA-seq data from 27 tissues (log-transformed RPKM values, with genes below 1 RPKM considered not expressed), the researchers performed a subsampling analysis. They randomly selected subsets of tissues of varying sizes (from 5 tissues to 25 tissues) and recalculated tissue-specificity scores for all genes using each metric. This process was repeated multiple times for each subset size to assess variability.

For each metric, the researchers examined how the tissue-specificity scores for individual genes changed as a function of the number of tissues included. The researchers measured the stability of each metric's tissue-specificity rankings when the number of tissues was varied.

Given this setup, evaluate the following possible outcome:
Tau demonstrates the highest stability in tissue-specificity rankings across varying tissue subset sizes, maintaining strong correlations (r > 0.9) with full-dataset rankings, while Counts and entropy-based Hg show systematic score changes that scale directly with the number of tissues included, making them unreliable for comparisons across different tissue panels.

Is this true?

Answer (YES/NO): NO